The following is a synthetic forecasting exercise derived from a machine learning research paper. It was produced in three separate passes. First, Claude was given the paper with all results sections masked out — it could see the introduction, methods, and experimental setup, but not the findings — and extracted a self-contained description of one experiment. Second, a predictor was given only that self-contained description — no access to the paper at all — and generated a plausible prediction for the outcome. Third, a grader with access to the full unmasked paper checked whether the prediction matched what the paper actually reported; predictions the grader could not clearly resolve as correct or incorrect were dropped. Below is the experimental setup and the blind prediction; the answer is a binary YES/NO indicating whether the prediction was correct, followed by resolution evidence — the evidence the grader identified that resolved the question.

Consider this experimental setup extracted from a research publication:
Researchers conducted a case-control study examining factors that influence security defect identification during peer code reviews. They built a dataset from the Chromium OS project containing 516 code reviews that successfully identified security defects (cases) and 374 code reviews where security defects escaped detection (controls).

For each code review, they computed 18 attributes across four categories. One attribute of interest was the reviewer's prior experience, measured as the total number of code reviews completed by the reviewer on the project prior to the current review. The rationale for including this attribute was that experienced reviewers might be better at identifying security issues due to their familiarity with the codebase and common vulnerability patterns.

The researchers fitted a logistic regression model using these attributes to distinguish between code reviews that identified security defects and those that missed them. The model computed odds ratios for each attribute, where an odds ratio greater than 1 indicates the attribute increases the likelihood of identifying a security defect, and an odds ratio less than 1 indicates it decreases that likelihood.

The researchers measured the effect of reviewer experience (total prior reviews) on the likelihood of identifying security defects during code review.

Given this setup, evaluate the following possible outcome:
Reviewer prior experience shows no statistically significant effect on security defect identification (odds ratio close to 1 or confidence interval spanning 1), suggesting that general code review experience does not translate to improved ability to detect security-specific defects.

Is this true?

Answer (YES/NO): NO